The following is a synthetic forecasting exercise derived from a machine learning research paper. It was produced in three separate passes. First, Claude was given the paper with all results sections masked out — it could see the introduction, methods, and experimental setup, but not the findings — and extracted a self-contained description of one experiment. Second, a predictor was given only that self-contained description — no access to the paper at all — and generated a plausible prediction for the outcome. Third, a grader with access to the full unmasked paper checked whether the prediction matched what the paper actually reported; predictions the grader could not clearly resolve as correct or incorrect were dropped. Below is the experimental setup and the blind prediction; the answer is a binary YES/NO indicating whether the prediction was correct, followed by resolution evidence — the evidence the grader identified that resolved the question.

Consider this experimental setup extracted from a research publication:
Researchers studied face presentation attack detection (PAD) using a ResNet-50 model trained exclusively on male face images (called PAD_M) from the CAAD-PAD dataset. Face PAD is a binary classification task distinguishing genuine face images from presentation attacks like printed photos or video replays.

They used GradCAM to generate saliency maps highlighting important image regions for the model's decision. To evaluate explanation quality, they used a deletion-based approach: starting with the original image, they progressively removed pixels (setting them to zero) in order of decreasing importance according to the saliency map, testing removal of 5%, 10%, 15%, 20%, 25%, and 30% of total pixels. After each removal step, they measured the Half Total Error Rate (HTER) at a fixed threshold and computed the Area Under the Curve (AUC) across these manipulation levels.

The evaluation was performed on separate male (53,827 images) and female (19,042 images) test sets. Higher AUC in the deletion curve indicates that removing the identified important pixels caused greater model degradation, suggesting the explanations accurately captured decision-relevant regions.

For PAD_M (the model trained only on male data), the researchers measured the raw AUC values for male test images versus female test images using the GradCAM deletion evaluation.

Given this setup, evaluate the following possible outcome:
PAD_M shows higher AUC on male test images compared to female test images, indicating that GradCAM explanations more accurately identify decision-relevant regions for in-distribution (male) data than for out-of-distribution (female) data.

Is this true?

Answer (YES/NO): YES